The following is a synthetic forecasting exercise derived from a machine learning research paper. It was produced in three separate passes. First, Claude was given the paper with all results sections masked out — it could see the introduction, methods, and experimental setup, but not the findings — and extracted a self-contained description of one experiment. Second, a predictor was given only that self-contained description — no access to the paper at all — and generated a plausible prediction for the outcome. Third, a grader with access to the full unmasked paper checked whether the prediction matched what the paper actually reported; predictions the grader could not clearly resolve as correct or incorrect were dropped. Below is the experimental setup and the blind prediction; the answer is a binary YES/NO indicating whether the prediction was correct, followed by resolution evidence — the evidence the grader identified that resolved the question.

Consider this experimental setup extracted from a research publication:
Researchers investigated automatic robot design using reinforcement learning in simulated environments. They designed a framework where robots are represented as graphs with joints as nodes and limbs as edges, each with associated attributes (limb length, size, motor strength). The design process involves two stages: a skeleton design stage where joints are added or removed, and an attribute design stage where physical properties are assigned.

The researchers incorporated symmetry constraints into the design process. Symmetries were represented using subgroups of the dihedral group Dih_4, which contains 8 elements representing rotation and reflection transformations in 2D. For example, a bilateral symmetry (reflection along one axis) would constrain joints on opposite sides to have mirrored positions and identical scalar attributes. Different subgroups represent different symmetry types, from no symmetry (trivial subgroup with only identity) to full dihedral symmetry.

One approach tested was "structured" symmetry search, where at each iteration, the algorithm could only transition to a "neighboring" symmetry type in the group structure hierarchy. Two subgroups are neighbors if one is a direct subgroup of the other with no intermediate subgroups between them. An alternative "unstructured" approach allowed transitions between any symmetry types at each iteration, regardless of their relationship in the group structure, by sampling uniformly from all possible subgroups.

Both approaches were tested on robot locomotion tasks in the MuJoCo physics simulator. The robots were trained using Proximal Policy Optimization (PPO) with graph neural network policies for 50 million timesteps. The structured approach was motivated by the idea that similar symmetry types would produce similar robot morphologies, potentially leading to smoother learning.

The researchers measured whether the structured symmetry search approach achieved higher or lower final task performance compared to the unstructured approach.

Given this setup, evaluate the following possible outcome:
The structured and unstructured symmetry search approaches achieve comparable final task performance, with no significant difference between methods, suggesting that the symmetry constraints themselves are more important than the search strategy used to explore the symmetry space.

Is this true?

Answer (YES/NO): NO